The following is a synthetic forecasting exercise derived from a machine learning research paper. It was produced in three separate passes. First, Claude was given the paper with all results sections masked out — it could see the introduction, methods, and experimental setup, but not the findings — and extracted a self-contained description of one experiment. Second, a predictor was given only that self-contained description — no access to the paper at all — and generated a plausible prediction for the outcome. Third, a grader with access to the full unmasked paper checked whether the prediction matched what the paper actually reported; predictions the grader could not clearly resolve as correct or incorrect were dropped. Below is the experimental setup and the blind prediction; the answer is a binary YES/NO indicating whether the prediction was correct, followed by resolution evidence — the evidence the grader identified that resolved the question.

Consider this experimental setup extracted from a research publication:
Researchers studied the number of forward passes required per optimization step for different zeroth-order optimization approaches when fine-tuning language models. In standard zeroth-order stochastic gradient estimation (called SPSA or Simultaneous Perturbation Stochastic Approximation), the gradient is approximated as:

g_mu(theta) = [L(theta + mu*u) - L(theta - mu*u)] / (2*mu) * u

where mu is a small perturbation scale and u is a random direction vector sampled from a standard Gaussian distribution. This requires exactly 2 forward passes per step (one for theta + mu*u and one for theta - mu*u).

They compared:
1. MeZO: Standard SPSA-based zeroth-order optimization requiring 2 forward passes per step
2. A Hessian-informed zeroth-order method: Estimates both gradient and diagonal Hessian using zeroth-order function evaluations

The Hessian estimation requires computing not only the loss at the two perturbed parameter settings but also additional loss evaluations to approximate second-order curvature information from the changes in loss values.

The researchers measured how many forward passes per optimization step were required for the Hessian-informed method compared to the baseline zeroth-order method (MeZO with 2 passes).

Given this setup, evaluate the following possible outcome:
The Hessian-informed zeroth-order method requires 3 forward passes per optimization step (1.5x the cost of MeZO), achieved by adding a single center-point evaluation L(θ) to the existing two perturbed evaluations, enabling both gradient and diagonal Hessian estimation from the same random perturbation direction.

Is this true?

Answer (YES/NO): YES